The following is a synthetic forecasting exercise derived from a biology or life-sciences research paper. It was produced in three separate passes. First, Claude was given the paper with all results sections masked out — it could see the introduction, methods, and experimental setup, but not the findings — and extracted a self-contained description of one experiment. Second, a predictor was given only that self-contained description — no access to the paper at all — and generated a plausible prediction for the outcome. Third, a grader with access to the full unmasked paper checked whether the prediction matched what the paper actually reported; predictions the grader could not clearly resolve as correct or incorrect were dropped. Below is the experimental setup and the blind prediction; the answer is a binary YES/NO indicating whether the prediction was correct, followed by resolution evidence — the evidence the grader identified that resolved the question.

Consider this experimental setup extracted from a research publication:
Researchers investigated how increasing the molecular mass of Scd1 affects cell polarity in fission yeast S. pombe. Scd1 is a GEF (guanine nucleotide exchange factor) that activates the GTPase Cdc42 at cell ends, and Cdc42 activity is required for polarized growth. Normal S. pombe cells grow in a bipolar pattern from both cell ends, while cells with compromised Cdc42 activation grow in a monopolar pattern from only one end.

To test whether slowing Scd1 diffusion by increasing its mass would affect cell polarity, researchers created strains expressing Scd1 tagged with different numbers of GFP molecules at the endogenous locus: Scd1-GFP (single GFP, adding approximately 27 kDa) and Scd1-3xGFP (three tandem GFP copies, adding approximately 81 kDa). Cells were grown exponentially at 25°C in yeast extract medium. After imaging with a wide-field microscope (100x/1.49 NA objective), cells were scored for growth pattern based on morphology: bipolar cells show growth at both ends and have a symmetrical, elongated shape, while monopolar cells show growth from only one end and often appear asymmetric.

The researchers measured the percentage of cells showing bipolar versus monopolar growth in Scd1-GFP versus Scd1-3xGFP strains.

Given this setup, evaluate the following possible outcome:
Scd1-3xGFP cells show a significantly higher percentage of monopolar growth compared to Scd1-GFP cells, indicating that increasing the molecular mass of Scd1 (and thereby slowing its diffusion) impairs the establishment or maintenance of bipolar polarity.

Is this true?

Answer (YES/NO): YES